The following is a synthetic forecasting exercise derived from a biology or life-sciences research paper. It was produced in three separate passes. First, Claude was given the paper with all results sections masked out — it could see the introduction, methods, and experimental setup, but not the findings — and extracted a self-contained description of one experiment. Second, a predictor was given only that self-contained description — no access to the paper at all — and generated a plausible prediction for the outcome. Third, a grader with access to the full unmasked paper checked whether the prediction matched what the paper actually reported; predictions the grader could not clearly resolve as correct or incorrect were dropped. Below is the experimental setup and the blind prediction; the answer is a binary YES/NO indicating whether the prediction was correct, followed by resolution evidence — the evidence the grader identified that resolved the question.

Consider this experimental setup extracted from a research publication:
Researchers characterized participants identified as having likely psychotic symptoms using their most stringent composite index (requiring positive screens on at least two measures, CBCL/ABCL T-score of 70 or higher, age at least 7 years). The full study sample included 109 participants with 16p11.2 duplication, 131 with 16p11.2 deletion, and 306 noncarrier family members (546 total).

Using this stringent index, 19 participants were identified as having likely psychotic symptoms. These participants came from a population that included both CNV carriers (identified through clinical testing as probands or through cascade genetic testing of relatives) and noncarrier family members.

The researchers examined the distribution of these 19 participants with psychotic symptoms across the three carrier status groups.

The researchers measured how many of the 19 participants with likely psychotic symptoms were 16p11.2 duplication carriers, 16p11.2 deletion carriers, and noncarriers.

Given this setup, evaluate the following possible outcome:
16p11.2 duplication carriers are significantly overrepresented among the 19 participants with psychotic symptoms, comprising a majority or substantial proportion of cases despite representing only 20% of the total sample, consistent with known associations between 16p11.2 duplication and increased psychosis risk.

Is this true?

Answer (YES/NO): YES